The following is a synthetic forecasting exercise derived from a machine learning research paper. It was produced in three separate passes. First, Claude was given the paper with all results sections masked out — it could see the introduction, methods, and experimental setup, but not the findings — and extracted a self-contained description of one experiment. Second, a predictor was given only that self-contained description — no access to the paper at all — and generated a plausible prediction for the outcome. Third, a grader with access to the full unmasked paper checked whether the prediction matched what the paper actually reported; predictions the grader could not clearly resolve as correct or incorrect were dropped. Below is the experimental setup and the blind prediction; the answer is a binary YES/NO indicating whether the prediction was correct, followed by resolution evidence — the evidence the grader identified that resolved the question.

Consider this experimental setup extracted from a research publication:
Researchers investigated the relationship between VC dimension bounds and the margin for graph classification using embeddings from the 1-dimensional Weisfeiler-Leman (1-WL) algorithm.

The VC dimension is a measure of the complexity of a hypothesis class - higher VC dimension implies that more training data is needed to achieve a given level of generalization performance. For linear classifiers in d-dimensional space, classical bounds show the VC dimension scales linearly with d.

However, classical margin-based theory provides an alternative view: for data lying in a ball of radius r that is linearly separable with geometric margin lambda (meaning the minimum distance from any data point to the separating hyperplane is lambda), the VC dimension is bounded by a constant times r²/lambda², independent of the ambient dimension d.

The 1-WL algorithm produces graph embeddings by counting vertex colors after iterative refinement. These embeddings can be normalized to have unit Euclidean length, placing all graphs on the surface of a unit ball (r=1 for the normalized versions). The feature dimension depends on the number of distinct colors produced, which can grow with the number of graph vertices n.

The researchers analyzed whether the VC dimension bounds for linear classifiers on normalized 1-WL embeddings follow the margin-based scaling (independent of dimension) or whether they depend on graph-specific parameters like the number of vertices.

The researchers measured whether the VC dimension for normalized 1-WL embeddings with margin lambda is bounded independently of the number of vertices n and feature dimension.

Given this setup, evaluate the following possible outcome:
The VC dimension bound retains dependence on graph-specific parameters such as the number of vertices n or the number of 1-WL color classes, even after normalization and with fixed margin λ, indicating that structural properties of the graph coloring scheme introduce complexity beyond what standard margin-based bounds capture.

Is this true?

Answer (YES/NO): NO